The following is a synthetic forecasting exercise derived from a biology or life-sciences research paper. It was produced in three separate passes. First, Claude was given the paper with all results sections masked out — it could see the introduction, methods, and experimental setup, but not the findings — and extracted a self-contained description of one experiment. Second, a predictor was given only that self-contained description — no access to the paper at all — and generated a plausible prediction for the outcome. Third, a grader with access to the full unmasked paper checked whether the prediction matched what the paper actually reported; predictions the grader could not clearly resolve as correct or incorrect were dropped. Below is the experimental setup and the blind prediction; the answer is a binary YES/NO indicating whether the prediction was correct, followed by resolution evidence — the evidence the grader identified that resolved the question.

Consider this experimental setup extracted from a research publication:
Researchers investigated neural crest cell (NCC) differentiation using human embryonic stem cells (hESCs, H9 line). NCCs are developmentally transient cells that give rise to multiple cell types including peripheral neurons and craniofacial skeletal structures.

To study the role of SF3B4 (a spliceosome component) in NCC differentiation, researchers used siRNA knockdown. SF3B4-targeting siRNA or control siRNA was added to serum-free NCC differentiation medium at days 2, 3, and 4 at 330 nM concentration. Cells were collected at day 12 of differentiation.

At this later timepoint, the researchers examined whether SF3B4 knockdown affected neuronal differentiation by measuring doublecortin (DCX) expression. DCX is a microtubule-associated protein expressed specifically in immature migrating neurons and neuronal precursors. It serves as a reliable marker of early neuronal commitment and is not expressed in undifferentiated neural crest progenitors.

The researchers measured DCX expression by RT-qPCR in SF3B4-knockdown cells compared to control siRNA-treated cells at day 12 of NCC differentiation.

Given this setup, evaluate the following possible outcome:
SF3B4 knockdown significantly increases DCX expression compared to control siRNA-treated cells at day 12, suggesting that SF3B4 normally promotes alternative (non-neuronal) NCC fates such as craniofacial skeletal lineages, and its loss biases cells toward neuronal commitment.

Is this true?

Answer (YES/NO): YES